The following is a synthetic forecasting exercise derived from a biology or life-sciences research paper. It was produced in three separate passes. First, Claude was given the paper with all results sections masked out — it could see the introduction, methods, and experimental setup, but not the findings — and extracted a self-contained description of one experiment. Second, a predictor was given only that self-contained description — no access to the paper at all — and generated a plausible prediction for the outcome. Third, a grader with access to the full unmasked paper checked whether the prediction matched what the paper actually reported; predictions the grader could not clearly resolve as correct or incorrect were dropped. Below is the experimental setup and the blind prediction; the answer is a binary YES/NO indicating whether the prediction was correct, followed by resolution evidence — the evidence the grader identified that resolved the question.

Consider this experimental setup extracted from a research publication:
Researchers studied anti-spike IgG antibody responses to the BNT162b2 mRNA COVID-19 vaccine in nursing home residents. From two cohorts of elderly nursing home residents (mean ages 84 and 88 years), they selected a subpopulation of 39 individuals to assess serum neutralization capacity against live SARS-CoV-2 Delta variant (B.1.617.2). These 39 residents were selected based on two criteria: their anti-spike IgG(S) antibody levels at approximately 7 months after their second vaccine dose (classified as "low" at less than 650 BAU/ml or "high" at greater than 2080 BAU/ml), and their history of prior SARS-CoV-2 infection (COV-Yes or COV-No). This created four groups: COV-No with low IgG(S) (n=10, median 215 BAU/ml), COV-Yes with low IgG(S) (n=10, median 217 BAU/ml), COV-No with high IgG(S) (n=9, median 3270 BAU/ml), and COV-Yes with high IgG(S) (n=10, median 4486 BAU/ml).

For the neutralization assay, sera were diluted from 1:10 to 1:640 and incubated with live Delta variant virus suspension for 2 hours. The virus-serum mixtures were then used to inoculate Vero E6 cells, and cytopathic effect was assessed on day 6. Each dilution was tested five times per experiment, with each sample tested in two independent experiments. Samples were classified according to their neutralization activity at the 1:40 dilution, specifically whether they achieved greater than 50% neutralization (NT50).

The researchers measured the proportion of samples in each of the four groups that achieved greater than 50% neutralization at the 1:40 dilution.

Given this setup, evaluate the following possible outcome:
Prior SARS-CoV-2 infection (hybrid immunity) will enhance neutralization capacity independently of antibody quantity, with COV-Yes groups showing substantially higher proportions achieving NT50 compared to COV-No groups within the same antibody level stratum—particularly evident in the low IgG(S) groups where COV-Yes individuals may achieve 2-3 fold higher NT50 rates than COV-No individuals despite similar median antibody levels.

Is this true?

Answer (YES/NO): NO